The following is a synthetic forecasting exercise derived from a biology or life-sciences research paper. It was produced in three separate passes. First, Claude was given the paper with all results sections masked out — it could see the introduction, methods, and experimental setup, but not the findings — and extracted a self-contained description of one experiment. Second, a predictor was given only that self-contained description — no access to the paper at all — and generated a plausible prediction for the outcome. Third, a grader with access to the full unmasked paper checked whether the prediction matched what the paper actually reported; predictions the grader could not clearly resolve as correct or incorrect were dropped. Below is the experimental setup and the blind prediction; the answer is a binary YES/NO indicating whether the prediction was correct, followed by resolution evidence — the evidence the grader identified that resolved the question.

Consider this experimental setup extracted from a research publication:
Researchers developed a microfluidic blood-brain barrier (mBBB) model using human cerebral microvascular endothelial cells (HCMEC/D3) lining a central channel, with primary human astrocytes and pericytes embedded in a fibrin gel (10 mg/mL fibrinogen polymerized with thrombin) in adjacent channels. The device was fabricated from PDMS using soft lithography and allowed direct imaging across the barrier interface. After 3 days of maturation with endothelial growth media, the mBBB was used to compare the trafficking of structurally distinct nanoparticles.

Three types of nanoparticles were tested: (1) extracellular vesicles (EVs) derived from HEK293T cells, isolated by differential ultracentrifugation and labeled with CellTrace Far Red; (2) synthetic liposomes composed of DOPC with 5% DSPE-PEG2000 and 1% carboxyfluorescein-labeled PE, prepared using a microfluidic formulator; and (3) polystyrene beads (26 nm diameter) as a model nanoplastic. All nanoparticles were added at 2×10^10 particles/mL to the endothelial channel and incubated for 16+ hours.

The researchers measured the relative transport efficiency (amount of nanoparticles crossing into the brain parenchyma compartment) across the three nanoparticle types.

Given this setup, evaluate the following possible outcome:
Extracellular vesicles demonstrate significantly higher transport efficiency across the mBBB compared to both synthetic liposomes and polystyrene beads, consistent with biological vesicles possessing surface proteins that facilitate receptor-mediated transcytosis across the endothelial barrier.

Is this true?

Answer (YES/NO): YES